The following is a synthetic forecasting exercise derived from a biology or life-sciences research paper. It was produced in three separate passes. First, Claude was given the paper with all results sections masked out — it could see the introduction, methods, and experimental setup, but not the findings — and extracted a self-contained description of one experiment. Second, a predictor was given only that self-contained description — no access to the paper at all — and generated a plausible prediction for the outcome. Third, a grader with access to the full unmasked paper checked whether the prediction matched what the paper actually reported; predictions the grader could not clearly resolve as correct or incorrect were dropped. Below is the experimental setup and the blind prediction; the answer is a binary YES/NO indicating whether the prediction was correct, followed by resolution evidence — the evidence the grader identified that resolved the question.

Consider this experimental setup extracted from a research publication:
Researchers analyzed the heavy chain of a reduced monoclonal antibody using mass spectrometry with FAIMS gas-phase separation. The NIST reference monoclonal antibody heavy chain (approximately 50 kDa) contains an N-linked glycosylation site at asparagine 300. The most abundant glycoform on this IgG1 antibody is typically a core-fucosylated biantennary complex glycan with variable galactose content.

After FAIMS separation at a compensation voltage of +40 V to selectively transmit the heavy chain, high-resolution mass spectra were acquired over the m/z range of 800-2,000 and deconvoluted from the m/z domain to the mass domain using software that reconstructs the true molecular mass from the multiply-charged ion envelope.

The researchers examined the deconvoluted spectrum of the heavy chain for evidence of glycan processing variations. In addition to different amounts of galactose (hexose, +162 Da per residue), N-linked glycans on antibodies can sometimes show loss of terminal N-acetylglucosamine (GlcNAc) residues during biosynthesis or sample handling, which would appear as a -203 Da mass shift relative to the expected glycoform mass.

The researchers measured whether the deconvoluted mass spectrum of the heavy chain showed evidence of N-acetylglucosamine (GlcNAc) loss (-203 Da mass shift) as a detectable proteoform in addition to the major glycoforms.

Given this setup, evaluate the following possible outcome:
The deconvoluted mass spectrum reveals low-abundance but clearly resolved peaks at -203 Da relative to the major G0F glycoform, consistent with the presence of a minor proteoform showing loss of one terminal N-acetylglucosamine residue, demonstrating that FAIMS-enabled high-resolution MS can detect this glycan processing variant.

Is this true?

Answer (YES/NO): YES